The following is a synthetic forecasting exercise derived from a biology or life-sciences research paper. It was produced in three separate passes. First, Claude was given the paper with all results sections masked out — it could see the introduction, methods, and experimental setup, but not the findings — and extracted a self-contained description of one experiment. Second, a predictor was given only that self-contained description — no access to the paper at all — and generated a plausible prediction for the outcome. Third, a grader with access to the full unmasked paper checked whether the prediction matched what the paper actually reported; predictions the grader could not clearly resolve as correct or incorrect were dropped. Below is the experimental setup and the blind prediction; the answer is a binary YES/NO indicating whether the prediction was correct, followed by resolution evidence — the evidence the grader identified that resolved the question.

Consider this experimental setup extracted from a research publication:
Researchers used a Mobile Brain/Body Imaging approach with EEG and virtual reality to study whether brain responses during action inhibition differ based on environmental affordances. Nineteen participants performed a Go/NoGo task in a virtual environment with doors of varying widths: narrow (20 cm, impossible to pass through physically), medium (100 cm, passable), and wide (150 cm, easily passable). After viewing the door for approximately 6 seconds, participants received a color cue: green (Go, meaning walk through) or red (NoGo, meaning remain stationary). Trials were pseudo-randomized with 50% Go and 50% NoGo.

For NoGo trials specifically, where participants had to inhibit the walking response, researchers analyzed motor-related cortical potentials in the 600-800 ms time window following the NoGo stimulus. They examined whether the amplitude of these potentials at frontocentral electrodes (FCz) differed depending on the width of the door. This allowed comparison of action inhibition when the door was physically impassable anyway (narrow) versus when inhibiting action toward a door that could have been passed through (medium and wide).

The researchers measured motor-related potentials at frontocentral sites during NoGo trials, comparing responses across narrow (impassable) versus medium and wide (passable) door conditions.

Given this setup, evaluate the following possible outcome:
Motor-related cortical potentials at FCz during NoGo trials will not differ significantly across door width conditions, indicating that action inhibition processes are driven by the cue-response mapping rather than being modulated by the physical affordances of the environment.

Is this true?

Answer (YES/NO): YES